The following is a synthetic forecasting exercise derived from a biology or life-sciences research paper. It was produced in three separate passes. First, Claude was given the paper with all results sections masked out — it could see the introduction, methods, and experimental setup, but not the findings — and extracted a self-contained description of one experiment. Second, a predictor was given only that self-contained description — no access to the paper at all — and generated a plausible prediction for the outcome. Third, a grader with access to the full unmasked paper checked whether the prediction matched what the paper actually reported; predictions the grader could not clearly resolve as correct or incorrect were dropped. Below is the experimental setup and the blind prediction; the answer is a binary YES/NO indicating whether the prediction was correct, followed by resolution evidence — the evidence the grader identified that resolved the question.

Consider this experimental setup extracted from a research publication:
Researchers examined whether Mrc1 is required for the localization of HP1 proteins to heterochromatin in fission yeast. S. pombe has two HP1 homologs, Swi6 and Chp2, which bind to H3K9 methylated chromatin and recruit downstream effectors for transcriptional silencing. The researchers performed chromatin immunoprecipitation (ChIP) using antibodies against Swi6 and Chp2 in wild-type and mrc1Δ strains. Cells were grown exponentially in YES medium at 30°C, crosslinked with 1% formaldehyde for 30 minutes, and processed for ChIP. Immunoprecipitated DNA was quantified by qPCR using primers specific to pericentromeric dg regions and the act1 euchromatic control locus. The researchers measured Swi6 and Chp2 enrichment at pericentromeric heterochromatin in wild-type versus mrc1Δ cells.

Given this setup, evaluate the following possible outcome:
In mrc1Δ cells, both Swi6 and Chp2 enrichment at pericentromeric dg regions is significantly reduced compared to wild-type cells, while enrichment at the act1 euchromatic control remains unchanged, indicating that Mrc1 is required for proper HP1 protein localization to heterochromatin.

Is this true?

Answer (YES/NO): NO